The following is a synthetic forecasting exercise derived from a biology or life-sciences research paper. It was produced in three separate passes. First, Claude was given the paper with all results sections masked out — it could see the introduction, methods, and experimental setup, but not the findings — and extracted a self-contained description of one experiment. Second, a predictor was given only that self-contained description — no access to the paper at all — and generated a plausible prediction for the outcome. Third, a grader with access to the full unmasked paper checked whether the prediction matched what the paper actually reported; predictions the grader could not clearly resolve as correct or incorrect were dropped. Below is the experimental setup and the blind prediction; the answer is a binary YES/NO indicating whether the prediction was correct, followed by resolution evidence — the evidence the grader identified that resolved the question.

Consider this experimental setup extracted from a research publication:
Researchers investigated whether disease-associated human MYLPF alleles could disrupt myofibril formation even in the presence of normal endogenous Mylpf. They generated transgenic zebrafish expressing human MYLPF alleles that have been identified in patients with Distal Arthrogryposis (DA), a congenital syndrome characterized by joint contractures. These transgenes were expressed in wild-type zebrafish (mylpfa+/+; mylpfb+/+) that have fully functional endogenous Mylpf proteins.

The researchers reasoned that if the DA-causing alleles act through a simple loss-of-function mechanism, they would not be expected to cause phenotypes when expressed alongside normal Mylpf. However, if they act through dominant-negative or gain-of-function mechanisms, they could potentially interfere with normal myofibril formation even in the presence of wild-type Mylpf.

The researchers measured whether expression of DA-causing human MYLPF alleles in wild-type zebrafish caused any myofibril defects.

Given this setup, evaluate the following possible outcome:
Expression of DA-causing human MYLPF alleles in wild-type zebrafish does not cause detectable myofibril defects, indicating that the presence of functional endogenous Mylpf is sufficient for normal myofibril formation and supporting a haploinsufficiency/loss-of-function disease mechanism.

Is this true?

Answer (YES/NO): NO